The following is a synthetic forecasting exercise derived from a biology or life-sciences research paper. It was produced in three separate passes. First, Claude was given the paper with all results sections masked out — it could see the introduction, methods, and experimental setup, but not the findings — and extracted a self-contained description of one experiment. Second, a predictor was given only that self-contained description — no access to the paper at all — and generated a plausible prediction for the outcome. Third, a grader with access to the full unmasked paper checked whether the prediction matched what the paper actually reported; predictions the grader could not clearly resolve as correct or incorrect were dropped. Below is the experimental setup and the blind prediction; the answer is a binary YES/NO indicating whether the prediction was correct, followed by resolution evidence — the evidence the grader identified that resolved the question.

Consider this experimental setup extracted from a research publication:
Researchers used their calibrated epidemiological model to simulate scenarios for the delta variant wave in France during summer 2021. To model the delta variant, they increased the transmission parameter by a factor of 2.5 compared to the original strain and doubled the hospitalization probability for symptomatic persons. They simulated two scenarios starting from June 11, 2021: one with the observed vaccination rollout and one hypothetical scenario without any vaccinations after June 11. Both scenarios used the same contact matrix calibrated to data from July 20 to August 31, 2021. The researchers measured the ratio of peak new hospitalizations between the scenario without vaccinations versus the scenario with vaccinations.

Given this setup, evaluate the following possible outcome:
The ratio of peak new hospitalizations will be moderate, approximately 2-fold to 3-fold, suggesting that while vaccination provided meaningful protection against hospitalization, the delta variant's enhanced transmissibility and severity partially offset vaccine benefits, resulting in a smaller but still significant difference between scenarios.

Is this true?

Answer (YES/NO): NO